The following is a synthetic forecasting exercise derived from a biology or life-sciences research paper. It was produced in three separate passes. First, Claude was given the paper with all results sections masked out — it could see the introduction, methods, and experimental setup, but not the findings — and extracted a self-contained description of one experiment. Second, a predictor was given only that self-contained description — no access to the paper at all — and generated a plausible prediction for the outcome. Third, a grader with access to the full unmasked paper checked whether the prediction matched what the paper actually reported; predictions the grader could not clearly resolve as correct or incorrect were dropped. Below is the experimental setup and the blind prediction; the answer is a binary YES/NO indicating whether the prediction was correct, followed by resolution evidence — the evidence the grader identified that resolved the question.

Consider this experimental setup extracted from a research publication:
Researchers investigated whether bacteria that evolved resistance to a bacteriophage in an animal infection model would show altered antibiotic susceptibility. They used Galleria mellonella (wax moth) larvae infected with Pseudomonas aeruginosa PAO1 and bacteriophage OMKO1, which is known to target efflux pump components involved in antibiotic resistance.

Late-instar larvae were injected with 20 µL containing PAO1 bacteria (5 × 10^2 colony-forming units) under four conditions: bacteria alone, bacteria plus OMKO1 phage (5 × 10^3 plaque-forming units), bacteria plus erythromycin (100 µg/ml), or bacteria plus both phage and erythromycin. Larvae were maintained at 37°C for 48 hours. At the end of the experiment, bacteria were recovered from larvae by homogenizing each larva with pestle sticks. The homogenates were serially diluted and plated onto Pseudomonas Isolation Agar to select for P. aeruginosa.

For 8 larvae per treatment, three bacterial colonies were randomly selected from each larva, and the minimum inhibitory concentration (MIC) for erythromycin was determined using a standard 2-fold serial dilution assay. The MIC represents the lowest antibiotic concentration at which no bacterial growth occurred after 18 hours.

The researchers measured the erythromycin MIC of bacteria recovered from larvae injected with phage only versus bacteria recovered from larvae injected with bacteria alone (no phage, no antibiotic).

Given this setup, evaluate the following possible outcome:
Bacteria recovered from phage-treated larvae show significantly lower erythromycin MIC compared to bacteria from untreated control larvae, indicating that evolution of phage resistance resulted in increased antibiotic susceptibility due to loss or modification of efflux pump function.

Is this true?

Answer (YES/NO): YES